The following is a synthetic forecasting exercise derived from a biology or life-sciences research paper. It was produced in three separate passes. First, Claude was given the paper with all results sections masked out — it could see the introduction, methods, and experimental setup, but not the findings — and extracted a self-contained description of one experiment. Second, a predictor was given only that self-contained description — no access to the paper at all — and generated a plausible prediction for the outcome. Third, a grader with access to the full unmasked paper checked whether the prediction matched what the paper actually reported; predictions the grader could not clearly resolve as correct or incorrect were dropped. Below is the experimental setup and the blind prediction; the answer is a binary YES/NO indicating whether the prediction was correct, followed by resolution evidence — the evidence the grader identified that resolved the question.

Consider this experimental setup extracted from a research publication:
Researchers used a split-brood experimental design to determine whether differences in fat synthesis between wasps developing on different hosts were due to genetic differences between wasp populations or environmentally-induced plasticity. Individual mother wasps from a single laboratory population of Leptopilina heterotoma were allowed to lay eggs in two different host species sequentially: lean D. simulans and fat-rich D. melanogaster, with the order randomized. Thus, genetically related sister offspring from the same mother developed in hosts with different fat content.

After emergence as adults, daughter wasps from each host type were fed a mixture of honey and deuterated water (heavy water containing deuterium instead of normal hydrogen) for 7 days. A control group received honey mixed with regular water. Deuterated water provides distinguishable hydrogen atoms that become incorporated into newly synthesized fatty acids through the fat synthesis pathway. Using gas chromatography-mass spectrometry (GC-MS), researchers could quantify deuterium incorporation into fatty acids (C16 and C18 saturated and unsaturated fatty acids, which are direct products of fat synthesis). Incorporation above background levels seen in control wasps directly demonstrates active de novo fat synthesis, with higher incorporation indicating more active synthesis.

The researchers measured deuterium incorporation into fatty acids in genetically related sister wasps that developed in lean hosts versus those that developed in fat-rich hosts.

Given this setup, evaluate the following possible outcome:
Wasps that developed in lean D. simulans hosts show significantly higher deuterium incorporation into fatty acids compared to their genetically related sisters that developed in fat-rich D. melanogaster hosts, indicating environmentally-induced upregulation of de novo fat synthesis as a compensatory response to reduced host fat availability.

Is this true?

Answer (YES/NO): YES